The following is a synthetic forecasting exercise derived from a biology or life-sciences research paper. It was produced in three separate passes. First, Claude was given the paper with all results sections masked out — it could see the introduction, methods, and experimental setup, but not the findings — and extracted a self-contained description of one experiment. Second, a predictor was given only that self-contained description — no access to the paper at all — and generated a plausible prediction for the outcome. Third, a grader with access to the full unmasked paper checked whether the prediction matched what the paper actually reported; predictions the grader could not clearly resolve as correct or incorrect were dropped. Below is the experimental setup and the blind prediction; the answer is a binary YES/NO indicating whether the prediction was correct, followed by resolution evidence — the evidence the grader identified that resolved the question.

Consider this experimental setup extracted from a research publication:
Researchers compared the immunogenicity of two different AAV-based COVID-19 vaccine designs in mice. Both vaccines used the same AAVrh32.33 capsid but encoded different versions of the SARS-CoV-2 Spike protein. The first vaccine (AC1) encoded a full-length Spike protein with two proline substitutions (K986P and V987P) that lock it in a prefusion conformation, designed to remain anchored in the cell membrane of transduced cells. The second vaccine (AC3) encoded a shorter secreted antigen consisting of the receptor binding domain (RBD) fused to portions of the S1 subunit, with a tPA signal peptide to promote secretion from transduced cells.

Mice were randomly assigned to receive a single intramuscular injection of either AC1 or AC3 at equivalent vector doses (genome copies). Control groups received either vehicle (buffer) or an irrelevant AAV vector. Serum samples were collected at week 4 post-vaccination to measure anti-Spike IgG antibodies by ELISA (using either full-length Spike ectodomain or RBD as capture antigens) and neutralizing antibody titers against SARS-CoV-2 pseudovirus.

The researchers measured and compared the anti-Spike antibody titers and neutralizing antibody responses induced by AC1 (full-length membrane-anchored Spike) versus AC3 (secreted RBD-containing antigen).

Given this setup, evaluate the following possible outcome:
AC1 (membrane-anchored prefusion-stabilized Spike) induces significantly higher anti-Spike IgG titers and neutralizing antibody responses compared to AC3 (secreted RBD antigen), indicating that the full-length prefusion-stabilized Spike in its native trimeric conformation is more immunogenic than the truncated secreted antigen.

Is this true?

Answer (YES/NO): YES